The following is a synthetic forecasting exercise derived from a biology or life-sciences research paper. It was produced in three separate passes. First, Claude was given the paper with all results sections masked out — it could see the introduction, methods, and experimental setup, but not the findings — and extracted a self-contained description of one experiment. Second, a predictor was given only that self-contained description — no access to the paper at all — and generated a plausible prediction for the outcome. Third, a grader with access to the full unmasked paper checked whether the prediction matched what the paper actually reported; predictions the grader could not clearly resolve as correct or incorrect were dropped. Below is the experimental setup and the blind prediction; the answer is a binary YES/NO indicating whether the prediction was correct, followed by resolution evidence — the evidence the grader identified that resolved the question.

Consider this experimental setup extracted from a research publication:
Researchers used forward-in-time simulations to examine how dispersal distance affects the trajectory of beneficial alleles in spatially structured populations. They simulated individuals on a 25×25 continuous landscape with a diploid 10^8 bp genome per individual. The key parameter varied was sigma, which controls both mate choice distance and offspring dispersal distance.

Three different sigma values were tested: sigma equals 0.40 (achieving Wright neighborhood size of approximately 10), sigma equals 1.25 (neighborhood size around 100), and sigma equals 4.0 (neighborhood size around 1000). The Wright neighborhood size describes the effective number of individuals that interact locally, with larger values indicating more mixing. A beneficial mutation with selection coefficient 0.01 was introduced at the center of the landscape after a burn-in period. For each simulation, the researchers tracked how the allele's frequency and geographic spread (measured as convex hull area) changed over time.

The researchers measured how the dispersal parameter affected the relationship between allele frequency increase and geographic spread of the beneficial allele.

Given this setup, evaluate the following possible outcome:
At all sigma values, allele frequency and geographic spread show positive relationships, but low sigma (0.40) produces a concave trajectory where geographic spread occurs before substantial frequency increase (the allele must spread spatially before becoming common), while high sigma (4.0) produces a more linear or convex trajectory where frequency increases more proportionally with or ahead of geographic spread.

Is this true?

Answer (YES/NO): NO